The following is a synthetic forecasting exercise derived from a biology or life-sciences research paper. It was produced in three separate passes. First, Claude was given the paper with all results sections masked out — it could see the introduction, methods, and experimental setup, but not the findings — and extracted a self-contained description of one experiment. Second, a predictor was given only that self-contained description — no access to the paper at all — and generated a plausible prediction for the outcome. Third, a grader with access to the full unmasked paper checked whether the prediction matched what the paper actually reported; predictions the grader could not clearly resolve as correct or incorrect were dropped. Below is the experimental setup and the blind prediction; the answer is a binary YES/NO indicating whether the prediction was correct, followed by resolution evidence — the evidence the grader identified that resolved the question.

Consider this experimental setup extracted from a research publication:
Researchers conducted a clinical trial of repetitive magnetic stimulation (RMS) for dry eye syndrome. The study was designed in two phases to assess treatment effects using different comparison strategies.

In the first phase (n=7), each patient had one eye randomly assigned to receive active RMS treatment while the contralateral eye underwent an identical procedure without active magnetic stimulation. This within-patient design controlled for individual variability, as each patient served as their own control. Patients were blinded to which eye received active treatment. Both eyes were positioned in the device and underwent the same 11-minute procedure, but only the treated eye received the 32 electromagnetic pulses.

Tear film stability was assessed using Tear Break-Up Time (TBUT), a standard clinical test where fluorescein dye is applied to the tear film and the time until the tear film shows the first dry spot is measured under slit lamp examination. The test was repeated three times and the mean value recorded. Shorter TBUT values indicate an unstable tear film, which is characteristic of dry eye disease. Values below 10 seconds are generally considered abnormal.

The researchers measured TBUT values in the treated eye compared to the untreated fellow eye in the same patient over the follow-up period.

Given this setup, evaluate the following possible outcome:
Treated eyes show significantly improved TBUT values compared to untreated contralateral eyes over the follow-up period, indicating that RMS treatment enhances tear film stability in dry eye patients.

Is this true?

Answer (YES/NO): YES